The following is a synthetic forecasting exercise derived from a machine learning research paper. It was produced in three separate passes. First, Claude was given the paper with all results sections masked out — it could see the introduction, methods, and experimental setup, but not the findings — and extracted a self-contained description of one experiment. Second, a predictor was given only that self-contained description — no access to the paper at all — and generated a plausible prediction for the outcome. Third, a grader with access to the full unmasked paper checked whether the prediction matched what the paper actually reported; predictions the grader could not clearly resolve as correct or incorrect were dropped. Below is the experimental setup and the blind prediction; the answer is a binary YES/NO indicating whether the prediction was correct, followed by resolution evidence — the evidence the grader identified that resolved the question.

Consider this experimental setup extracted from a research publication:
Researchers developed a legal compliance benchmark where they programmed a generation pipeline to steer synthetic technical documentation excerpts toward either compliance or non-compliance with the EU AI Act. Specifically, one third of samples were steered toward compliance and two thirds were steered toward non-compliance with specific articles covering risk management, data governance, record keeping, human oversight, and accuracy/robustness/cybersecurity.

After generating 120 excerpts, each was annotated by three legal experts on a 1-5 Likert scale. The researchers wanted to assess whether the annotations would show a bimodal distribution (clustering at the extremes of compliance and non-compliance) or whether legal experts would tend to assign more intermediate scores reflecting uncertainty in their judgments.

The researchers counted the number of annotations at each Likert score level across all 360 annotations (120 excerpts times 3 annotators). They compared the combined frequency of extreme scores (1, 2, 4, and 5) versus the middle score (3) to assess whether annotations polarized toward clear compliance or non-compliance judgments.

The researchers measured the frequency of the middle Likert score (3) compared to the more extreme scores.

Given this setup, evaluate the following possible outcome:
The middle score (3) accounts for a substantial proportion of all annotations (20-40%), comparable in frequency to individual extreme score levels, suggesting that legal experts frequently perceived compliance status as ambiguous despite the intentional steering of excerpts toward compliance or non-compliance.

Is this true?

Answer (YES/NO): NO